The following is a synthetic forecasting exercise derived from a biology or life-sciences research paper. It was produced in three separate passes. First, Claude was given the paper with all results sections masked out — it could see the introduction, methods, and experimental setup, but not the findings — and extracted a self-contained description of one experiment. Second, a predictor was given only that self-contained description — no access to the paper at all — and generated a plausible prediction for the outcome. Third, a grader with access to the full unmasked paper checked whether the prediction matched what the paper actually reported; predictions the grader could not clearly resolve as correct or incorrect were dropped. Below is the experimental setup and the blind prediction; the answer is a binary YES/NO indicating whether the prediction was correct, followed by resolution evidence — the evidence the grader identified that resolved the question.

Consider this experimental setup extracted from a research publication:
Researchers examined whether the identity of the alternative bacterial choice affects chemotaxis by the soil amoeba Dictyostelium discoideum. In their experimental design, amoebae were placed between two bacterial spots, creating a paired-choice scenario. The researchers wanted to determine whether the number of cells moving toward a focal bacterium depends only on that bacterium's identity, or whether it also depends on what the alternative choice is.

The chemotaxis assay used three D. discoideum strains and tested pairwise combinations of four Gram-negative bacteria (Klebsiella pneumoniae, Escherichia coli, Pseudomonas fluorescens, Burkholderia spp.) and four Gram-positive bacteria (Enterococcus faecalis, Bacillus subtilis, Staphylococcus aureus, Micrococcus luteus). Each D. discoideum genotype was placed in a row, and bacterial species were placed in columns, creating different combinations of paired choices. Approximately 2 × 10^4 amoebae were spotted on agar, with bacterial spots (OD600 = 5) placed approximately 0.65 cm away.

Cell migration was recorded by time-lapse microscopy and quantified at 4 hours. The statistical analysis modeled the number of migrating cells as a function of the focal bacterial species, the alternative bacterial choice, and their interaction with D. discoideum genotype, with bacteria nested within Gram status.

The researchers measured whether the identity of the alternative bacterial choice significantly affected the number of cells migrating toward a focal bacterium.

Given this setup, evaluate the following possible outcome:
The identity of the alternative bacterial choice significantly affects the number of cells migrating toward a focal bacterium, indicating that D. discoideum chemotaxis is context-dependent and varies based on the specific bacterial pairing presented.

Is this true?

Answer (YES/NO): NO